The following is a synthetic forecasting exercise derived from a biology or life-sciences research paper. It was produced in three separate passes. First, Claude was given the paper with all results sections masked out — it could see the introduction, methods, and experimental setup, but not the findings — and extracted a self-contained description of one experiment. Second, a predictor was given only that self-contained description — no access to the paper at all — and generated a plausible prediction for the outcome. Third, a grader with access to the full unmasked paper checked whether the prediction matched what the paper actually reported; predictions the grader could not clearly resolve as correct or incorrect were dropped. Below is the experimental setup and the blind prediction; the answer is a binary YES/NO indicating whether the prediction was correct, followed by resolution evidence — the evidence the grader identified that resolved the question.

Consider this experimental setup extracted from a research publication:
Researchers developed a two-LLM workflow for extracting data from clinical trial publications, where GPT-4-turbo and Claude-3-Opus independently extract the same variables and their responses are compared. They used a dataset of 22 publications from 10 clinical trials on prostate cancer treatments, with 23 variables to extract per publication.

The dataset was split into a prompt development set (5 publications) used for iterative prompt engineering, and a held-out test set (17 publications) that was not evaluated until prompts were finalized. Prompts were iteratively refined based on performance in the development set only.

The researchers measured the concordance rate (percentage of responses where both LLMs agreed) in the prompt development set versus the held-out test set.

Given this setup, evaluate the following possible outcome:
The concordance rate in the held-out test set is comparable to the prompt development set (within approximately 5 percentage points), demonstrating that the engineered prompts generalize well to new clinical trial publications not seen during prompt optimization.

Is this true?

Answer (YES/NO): NO